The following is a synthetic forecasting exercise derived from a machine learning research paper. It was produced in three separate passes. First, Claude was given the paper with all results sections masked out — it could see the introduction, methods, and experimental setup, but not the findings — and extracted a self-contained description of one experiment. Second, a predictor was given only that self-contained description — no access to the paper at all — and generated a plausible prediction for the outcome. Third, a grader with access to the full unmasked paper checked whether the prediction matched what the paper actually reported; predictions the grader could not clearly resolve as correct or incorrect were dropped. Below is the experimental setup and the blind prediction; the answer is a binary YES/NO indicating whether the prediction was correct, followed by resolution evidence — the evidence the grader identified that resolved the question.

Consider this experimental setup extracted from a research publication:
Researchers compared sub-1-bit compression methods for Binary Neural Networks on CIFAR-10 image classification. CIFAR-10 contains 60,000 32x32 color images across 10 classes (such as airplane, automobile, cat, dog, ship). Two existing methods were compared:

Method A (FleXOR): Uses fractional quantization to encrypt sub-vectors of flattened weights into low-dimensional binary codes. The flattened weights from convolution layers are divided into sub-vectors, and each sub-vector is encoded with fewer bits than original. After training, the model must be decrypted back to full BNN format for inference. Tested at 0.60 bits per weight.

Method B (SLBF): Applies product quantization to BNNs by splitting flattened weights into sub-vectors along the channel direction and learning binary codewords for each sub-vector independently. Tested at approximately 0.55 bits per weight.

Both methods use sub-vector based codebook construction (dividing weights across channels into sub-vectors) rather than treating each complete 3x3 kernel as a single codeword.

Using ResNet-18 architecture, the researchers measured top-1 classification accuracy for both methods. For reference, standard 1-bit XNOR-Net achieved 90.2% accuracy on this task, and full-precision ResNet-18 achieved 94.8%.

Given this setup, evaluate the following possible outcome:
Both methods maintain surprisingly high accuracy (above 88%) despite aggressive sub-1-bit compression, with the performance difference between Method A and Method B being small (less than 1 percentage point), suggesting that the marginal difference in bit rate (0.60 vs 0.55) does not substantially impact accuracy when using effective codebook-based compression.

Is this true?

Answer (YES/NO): YES